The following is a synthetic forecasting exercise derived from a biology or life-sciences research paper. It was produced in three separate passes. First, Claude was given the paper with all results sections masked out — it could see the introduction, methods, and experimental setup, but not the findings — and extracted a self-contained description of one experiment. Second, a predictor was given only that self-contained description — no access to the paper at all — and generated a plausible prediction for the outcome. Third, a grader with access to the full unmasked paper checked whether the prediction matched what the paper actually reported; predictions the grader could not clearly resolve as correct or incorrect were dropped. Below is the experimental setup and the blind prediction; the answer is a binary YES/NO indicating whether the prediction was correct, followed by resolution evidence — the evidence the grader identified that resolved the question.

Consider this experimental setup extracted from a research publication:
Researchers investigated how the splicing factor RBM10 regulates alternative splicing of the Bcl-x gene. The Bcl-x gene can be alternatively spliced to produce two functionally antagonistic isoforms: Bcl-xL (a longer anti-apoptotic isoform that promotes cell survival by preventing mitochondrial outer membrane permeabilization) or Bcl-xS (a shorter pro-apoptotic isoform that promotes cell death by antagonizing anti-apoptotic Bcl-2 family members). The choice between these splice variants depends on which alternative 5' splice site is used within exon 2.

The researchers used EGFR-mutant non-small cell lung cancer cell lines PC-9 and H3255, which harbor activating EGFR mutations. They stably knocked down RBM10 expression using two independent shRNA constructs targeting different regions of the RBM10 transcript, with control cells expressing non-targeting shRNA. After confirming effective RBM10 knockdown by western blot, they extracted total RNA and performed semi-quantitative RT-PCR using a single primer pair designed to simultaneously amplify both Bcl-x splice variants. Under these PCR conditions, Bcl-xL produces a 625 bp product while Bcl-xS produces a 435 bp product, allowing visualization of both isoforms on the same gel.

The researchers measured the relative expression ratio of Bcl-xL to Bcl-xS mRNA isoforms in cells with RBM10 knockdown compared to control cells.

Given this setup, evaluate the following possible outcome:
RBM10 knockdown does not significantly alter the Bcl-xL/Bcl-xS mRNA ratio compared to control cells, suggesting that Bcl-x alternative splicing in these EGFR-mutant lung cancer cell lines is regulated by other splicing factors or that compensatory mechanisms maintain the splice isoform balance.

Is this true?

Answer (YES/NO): NO